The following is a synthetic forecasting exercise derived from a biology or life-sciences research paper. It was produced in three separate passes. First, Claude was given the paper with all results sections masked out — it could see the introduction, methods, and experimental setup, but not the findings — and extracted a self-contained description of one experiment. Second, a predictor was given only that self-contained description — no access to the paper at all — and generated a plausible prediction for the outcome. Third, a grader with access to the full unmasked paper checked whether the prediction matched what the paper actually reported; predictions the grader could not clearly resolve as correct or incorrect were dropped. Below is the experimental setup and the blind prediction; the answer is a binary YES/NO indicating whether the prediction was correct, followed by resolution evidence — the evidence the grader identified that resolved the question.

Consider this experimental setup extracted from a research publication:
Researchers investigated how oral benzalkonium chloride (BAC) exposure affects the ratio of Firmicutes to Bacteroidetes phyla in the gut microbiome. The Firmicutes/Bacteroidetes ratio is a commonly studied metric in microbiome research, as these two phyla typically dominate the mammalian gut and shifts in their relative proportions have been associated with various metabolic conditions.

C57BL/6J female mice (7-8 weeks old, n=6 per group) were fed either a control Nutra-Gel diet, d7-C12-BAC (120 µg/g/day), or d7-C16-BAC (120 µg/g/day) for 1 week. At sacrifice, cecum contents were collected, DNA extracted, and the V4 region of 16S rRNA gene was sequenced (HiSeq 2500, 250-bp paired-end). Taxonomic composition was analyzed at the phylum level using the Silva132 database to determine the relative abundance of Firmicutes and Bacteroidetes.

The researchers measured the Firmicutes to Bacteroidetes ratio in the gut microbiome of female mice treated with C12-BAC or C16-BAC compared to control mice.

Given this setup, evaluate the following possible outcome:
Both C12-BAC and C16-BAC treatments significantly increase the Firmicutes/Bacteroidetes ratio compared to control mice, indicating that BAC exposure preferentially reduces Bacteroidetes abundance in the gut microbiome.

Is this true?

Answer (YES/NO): NO